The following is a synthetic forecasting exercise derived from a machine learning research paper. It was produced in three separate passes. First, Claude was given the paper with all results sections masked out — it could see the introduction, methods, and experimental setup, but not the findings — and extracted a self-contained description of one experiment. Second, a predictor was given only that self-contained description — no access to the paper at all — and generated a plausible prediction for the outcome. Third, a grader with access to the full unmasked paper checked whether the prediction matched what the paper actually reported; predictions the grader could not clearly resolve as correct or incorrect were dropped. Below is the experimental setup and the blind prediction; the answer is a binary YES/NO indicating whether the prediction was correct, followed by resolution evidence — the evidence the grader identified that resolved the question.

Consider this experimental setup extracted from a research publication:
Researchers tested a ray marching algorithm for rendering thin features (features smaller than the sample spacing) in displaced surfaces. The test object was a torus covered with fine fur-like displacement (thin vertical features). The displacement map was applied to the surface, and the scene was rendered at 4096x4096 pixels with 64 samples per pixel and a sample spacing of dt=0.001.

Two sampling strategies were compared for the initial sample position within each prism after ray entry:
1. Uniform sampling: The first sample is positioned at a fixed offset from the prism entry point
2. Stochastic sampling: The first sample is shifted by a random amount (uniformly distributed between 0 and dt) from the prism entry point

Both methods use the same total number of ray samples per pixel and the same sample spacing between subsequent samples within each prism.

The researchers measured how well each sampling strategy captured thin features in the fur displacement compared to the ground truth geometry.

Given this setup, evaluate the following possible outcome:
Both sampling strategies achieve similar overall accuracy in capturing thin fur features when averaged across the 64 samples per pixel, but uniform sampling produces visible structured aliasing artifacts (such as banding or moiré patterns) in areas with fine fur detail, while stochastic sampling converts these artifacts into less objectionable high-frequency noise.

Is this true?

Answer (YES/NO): NO